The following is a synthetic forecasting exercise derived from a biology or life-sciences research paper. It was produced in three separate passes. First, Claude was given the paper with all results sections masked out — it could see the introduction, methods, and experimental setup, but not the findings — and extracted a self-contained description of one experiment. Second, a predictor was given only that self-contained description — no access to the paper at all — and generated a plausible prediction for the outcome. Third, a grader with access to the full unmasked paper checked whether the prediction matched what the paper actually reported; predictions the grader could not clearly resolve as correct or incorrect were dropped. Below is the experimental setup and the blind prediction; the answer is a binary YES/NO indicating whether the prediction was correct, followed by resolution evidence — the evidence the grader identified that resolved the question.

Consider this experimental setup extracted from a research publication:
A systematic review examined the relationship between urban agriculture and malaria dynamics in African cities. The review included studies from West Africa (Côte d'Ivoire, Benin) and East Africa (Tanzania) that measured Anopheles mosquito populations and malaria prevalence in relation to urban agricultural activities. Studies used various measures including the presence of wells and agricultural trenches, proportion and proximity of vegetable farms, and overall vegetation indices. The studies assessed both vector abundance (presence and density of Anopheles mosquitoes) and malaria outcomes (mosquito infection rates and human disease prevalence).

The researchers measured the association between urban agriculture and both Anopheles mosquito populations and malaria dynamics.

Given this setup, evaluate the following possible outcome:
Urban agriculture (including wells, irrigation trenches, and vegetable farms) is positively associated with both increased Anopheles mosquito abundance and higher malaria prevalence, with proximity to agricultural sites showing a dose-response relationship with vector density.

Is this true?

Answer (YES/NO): YES